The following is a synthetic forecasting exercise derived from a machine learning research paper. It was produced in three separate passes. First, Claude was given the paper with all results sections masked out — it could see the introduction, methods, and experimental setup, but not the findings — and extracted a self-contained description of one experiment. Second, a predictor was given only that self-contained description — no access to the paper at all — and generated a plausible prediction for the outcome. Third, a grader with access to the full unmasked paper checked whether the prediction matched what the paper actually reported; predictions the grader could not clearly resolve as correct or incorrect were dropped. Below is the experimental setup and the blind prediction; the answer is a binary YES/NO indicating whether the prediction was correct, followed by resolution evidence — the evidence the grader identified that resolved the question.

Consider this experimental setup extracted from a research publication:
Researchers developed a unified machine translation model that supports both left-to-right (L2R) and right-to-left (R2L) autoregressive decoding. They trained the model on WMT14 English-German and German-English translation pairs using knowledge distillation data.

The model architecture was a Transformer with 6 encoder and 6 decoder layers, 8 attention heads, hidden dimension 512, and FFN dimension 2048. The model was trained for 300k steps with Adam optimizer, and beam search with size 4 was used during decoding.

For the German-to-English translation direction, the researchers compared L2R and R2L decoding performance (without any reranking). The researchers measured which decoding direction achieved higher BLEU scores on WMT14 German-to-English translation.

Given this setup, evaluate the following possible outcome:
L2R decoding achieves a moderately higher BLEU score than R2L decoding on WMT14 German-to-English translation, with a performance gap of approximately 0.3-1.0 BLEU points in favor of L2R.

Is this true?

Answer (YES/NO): NO